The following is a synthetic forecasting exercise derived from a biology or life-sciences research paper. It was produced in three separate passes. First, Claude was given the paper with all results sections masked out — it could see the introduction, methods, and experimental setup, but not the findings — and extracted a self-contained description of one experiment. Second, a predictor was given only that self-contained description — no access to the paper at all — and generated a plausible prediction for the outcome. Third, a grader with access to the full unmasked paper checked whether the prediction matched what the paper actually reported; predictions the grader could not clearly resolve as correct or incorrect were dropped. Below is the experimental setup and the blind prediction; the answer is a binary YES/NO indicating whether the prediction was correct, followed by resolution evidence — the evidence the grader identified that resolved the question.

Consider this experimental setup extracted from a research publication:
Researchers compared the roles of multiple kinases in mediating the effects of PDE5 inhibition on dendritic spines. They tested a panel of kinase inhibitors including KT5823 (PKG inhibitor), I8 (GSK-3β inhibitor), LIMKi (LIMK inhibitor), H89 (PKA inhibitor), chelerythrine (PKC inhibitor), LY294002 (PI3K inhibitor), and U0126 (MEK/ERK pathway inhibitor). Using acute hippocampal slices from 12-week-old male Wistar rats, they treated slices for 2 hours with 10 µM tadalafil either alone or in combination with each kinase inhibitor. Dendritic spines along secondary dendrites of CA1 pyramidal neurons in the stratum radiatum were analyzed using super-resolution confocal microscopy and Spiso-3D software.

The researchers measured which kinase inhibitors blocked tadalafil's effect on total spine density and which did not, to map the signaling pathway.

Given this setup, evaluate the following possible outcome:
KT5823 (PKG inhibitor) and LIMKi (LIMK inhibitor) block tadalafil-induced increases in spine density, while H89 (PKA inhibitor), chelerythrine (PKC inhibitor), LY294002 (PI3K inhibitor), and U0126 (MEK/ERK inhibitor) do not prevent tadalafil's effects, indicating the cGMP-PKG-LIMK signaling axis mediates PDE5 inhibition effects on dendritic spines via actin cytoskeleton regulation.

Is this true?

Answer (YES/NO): NO